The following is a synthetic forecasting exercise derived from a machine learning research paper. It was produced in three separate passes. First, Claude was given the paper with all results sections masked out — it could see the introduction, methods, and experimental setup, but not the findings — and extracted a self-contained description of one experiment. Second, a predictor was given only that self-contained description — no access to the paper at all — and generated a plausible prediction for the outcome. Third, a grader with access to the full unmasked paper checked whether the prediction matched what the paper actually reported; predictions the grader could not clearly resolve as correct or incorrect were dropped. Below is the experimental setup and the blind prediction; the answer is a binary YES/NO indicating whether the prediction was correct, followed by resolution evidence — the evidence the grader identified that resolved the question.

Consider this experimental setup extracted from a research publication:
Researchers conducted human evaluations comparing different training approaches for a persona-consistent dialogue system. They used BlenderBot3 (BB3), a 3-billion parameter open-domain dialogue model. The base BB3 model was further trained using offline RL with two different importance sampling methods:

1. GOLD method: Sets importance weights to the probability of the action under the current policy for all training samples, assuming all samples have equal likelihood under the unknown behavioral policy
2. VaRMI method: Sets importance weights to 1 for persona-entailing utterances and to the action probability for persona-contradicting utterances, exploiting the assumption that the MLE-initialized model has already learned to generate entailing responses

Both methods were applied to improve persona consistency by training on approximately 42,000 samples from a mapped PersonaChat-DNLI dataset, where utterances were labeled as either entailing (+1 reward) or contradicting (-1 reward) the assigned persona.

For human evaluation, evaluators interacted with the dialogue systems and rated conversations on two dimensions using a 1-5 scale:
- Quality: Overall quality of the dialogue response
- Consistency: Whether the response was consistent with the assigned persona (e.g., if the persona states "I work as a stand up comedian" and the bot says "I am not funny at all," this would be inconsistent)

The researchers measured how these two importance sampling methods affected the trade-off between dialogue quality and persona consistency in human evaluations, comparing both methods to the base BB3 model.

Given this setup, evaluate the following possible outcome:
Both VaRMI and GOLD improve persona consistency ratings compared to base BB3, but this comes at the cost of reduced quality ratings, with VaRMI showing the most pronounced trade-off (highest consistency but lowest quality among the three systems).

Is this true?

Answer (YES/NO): NO